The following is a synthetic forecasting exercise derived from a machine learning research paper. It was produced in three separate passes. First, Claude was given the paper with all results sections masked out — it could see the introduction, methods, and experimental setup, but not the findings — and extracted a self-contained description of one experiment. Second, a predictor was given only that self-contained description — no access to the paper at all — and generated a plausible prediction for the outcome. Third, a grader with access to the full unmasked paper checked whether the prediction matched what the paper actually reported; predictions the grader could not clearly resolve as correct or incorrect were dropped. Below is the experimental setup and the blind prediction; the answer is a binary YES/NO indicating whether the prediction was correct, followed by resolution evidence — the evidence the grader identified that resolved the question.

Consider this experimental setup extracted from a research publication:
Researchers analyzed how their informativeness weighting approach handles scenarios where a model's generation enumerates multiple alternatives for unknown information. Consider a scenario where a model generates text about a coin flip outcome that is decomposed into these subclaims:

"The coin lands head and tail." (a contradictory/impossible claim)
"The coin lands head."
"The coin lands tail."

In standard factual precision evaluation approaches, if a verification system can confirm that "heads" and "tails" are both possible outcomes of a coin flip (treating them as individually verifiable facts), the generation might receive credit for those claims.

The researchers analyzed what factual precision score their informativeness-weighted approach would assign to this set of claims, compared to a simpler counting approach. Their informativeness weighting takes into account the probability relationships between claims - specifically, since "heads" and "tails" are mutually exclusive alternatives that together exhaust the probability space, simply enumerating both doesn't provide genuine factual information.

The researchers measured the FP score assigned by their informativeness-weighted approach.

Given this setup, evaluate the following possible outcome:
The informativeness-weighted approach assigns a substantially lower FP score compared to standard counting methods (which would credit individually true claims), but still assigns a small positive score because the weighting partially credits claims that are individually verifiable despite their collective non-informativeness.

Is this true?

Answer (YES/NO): NO